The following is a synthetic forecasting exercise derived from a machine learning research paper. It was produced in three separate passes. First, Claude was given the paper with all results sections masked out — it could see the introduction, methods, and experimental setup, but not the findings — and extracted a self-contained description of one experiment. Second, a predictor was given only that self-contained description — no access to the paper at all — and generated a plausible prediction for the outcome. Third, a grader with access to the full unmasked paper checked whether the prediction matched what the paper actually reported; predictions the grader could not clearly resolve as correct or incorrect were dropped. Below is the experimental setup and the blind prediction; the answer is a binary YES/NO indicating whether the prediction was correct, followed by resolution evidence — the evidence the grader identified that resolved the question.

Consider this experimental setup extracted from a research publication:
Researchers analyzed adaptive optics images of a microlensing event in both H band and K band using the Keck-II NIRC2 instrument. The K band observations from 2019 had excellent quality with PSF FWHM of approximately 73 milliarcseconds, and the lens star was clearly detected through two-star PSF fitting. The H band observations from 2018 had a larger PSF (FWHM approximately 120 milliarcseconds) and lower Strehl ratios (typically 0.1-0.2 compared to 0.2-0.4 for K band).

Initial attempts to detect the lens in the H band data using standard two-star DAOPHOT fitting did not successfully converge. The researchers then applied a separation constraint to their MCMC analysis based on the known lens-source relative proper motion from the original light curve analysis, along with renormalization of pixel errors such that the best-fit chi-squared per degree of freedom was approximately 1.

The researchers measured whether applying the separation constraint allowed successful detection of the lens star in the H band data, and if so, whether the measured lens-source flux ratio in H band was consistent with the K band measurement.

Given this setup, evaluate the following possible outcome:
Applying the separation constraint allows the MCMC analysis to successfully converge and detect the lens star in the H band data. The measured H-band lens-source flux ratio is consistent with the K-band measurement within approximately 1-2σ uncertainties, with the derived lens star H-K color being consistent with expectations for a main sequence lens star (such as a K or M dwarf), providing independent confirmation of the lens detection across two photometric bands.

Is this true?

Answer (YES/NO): NO